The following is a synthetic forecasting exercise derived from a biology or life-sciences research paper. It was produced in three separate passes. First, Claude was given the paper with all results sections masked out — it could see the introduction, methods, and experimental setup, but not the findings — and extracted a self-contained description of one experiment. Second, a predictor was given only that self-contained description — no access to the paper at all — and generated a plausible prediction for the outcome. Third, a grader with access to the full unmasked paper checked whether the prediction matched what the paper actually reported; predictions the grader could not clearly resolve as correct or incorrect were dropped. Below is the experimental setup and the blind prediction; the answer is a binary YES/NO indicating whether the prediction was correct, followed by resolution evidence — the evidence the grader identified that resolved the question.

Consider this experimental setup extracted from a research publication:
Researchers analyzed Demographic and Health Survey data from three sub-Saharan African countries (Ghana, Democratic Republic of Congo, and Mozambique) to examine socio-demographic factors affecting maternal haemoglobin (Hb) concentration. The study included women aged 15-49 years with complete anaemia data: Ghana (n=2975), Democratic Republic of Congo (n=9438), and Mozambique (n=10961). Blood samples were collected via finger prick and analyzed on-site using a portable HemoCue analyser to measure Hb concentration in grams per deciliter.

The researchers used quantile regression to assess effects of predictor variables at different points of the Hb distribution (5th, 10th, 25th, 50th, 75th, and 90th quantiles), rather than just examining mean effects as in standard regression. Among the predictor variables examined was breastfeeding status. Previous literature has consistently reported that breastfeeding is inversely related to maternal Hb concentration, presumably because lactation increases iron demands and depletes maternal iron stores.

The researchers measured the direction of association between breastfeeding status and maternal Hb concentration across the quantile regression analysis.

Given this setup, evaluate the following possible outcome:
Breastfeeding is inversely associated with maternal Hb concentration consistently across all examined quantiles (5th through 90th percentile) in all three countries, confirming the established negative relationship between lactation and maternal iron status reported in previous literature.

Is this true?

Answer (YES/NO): NO